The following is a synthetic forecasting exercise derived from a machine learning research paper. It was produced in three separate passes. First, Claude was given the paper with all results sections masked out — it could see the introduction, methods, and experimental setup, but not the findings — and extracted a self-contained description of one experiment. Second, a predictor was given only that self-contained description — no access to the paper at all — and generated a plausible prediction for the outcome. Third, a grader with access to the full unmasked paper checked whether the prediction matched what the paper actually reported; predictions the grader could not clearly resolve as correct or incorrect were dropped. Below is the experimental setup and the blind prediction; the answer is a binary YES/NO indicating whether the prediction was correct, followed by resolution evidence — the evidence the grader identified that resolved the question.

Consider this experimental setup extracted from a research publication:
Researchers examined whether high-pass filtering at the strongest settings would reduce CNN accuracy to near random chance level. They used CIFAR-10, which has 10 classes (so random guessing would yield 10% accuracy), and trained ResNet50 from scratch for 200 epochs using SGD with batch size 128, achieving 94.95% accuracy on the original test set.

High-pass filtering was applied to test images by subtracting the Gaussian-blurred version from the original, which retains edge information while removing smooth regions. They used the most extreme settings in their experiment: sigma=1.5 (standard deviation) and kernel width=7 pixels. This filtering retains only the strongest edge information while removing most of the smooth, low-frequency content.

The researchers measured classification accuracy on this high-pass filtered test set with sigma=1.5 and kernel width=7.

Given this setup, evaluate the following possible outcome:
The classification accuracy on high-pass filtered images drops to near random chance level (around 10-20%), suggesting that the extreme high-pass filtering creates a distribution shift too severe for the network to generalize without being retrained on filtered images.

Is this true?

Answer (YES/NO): NO